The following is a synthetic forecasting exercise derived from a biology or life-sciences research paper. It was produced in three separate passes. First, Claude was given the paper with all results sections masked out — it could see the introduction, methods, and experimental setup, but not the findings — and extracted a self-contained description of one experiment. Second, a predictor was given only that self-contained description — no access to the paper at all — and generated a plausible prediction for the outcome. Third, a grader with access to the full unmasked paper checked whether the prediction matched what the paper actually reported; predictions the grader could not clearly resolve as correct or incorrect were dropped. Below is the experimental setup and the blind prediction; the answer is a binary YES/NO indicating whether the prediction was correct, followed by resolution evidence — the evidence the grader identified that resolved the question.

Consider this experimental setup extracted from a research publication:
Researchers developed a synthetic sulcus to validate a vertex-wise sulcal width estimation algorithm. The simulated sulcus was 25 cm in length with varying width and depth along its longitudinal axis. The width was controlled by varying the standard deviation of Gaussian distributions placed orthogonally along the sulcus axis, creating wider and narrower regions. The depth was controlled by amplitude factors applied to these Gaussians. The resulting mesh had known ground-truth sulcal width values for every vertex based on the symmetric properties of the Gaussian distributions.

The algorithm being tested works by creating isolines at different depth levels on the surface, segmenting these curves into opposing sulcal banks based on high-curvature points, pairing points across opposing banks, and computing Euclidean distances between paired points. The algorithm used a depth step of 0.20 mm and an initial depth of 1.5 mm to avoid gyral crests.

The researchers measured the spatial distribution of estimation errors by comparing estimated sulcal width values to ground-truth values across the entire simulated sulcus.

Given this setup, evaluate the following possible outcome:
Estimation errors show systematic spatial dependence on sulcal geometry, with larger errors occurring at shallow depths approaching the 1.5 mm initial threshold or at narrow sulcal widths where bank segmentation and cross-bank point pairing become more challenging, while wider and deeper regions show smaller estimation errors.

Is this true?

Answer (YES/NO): NO